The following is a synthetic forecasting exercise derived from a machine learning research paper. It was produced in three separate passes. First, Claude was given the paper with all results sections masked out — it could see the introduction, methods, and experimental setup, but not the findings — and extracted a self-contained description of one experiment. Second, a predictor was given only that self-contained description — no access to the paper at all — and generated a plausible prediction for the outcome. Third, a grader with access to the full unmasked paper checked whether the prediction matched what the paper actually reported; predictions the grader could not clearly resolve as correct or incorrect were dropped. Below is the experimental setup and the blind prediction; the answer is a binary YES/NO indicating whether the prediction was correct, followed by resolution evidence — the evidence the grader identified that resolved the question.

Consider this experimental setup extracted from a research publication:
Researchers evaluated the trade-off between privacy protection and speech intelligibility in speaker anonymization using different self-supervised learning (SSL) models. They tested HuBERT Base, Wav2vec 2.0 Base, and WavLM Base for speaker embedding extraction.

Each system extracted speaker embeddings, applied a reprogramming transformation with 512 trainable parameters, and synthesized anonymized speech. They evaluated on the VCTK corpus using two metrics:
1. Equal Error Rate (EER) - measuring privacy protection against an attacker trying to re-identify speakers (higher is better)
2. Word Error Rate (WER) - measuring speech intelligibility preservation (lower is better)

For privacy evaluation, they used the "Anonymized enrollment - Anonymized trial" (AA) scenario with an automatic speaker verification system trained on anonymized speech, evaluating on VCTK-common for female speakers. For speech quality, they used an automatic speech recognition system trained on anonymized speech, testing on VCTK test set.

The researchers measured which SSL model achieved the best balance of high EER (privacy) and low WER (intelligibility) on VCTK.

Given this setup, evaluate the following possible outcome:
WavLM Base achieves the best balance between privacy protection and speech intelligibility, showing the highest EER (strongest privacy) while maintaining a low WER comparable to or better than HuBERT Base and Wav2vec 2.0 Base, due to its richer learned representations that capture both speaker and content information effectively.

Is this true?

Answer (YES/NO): NO